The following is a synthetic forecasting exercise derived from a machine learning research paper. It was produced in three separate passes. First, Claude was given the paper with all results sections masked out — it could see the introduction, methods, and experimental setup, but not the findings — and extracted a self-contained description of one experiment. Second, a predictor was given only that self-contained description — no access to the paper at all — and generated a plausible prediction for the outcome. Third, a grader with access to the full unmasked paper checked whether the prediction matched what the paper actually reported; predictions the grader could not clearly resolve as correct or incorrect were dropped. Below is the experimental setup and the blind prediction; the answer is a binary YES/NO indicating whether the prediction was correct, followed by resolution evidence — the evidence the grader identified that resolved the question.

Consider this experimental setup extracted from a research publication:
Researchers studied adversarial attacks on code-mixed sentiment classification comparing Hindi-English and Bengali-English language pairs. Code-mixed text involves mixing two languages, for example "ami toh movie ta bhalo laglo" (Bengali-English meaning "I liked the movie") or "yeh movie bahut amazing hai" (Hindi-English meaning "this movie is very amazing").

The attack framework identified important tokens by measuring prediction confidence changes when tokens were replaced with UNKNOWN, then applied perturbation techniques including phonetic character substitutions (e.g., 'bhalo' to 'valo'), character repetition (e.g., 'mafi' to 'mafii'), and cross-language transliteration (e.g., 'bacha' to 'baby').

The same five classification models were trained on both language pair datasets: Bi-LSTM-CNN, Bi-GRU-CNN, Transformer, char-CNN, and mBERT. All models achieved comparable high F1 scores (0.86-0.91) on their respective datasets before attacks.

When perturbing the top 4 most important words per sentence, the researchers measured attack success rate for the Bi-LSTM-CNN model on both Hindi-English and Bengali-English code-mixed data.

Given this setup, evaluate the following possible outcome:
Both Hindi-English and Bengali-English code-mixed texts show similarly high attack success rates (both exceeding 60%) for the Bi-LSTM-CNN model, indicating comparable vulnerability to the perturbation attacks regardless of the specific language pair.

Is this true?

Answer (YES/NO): NO